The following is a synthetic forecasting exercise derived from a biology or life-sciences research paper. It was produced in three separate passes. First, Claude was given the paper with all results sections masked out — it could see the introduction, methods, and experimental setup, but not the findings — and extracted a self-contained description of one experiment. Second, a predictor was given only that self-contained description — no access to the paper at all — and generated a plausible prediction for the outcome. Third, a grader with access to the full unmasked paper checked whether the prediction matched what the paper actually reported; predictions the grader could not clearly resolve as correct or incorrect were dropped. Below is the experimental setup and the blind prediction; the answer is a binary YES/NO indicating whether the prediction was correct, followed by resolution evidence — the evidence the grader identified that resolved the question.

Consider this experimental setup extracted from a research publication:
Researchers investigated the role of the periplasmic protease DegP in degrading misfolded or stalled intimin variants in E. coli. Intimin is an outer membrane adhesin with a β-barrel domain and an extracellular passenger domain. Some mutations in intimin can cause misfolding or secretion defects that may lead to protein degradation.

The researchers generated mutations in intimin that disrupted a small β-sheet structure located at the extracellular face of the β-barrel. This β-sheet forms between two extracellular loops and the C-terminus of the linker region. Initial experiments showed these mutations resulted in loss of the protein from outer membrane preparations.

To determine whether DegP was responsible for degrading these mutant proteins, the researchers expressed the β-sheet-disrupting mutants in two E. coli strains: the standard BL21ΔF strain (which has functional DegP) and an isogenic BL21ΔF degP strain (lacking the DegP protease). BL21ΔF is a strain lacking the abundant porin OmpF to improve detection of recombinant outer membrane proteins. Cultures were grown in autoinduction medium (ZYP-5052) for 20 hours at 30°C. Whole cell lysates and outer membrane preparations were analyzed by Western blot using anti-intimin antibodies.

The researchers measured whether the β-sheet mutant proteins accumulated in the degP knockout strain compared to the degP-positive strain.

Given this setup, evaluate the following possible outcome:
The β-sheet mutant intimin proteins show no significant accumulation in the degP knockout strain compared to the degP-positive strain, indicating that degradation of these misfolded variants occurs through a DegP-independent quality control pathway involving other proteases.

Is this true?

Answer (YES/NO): YES